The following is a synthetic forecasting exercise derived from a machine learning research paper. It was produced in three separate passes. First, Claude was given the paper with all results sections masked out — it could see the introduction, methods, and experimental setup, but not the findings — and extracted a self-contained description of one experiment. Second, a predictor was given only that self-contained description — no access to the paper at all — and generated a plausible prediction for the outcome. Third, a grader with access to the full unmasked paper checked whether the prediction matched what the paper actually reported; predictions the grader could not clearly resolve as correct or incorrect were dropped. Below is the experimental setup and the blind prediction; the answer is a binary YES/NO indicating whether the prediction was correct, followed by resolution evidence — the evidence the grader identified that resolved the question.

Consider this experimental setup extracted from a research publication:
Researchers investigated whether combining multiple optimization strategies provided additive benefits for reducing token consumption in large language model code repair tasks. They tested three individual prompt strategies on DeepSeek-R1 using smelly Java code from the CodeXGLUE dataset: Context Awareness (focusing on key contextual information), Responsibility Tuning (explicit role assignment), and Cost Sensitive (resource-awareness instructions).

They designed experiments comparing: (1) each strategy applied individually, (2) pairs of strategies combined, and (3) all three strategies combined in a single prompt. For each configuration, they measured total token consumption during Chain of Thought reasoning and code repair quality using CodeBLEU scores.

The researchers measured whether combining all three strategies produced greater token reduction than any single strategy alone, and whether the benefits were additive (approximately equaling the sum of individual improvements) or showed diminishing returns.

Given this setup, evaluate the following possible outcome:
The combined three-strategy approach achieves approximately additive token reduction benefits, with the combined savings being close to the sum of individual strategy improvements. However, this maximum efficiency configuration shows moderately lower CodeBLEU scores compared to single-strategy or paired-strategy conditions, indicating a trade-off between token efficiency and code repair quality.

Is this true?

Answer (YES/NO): NO